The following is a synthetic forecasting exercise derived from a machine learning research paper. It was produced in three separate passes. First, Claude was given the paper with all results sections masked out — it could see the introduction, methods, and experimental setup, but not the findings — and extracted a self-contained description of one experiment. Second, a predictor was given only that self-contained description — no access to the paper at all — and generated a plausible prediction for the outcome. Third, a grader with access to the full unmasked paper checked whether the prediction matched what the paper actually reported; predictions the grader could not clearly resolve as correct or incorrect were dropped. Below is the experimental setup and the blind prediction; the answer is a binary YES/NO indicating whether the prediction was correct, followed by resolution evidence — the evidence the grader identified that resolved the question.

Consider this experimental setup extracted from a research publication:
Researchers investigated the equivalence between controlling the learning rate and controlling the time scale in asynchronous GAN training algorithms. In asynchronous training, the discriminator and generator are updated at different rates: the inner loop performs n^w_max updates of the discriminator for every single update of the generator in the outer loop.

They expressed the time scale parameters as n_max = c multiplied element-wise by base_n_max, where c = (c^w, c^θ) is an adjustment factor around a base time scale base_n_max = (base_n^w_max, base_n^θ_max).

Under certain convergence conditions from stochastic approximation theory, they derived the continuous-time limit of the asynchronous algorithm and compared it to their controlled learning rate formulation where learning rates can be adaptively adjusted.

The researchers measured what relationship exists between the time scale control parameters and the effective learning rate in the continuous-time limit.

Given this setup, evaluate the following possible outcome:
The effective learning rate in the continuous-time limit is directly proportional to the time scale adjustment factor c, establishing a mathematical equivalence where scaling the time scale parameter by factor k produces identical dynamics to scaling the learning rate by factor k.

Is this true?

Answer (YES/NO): NO